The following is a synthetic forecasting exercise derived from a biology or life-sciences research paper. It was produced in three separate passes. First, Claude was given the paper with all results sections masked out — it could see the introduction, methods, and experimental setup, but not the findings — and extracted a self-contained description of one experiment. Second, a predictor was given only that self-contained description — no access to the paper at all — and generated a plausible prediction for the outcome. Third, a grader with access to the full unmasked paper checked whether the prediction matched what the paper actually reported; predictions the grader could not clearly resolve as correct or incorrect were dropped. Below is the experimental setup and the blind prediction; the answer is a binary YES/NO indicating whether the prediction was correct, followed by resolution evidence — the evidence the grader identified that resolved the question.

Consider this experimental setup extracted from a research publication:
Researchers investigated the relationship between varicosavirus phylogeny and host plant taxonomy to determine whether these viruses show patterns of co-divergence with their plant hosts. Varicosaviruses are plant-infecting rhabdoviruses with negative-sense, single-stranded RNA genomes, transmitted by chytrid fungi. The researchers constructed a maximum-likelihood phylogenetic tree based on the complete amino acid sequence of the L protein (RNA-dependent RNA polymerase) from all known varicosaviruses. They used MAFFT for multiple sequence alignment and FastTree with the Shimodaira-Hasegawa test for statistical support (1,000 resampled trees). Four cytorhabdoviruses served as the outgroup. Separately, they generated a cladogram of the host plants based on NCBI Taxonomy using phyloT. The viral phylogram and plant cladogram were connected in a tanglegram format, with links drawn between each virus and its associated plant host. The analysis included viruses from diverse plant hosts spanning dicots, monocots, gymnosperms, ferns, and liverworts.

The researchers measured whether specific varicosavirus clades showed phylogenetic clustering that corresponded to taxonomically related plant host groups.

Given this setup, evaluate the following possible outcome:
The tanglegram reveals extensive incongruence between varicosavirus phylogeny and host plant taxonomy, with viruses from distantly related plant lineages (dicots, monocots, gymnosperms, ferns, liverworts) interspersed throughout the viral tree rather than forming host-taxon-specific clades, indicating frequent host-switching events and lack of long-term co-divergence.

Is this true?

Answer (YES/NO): NO